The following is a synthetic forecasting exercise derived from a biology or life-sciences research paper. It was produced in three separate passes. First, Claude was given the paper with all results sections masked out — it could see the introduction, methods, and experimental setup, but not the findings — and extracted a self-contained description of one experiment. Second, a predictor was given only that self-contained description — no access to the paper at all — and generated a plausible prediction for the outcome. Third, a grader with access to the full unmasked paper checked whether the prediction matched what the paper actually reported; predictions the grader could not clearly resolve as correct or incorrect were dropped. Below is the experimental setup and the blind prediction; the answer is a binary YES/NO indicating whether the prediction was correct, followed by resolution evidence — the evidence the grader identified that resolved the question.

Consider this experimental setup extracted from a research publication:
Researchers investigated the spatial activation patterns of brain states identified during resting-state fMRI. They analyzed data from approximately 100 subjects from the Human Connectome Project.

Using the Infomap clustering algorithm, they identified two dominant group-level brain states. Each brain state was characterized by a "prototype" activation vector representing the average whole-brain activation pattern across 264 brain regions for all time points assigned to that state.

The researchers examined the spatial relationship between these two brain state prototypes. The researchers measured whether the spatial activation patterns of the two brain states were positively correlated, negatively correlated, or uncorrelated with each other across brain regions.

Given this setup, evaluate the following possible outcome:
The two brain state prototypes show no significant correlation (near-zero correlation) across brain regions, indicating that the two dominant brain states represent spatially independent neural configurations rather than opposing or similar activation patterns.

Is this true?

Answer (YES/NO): NO